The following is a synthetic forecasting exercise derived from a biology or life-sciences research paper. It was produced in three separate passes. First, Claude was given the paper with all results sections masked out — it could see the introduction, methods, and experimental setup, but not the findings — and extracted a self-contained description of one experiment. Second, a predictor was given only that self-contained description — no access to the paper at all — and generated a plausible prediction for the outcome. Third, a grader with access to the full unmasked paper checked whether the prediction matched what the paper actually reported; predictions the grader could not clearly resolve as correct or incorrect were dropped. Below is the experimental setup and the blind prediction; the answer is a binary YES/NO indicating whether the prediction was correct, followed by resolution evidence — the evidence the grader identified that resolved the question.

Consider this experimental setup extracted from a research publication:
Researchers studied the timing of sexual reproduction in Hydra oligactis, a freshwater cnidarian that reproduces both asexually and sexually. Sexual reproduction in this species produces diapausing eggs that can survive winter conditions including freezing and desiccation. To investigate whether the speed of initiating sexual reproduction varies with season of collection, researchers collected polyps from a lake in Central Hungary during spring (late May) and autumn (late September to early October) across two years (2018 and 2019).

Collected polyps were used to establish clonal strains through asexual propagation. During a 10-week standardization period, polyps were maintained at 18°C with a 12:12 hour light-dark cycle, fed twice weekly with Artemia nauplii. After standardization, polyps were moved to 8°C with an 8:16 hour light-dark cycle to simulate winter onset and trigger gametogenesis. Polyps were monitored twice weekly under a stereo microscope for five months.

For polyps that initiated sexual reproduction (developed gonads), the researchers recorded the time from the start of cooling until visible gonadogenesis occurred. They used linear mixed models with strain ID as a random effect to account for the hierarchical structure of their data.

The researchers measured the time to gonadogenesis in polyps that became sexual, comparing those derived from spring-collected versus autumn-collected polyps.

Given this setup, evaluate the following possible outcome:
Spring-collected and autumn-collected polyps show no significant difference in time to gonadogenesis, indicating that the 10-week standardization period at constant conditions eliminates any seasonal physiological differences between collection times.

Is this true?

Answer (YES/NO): NO